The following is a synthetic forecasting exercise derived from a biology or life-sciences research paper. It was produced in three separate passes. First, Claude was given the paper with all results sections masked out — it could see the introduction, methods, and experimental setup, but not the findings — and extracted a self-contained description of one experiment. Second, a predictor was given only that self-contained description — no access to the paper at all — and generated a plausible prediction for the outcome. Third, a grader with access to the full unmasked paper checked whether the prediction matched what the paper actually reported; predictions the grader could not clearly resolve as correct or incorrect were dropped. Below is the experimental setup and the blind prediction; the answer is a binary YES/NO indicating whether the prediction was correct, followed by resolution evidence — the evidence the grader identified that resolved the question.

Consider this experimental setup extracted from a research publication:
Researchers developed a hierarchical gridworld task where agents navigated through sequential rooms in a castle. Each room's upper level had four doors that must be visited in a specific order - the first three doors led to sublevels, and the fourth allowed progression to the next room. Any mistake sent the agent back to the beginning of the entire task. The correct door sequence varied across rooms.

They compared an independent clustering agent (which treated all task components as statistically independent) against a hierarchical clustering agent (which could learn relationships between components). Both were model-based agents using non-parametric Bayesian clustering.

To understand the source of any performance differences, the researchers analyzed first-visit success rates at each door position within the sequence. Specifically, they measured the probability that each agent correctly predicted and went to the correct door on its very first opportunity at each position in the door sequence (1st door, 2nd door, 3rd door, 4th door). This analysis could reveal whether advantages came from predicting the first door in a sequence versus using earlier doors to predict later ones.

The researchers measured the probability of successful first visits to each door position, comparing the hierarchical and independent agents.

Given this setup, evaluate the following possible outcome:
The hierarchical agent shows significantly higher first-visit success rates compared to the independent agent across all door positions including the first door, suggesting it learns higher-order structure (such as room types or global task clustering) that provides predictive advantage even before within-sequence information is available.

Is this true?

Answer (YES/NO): NO